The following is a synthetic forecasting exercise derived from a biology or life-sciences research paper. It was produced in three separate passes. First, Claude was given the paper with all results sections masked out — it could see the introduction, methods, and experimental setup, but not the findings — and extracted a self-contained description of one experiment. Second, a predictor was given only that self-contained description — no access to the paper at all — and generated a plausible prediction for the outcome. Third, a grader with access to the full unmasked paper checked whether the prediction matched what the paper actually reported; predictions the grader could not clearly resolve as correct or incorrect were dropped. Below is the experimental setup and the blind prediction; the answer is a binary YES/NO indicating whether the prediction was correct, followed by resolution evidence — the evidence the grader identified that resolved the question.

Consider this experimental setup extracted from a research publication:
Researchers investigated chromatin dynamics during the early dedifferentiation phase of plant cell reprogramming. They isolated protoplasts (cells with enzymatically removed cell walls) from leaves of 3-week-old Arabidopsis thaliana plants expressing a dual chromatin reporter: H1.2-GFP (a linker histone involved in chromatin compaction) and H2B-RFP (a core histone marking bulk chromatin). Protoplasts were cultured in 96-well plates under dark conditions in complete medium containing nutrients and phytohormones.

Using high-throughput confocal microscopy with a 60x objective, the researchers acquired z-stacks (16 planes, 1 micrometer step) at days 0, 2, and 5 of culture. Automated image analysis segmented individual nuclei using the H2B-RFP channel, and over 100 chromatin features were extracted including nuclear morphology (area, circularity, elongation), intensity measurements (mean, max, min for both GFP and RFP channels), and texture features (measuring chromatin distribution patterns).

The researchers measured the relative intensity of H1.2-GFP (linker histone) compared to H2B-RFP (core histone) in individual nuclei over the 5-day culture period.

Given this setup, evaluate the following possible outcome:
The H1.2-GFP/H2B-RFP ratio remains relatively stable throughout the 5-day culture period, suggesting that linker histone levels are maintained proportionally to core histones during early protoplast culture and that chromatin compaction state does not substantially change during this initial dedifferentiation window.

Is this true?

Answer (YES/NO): NO